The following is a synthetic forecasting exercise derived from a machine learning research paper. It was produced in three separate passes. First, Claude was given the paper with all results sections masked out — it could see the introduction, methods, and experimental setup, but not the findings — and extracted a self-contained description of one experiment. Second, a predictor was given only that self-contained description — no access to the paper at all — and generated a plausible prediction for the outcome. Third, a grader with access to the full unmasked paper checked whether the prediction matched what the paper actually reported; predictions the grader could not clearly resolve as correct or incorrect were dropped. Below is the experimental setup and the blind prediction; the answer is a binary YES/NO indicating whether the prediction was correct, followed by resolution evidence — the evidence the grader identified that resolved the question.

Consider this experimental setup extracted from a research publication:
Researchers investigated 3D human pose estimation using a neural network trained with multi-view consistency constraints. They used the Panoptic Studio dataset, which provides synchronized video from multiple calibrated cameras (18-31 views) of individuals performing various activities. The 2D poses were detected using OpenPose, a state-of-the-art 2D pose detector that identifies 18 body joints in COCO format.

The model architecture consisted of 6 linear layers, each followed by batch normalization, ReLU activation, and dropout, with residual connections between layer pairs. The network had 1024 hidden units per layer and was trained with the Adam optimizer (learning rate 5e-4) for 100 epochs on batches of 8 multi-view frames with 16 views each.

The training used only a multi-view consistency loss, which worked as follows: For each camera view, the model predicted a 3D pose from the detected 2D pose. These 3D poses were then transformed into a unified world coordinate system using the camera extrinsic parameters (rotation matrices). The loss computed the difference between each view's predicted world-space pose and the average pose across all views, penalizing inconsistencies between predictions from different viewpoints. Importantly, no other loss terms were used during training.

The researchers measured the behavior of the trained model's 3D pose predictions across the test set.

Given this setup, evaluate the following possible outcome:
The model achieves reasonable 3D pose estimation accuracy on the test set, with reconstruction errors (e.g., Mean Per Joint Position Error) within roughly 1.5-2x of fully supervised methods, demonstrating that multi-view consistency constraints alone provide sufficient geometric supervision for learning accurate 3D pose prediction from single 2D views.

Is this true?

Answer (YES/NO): NO